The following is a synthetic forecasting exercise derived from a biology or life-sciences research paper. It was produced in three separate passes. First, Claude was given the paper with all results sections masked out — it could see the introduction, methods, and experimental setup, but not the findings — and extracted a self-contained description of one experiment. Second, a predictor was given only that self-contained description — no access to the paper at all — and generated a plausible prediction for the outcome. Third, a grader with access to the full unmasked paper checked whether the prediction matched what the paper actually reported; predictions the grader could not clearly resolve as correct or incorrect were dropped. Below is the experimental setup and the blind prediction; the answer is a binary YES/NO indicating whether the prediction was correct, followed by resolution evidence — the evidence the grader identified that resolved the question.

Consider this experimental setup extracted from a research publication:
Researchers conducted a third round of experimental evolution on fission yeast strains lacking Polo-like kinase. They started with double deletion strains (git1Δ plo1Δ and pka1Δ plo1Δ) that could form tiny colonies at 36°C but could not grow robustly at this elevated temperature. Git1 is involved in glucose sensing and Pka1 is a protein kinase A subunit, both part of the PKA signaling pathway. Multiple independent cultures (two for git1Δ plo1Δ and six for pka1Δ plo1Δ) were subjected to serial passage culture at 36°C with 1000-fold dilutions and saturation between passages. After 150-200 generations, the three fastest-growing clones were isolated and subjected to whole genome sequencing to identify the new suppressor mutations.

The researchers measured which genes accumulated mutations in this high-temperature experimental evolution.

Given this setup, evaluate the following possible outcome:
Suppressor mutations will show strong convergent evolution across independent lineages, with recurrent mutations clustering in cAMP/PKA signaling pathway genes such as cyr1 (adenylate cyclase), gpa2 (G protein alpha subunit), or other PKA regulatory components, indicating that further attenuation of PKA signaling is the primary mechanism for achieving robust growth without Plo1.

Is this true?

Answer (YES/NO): NO